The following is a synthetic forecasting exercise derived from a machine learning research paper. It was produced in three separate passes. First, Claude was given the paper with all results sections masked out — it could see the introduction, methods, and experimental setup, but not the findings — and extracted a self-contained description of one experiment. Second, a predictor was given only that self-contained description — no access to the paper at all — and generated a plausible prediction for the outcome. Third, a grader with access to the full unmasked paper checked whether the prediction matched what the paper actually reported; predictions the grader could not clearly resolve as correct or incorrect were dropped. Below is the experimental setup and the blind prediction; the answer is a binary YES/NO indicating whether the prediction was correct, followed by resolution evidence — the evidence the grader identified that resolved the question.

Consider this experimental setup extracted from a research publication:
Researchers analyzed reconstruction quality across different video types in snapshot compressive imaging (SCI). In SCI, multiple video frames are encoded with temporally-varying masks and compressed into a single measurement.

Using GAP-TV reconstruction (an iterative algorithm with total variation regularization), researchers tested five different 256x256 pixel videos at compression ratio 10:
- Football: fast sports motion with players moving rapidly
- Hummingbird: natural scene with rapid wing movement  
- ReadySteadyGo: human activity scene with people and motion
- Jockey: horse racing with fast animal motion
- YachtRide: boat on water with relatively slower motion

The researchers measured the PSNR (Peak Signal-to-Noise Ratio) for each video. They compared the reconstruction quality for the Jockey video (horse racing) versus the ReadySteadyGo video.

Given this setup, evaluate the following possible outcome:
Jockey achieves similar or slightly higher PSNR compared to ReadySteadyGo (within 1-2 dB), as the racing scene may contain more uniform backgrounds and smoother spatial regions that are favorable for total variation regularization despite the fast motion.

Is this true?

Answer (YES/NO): NO